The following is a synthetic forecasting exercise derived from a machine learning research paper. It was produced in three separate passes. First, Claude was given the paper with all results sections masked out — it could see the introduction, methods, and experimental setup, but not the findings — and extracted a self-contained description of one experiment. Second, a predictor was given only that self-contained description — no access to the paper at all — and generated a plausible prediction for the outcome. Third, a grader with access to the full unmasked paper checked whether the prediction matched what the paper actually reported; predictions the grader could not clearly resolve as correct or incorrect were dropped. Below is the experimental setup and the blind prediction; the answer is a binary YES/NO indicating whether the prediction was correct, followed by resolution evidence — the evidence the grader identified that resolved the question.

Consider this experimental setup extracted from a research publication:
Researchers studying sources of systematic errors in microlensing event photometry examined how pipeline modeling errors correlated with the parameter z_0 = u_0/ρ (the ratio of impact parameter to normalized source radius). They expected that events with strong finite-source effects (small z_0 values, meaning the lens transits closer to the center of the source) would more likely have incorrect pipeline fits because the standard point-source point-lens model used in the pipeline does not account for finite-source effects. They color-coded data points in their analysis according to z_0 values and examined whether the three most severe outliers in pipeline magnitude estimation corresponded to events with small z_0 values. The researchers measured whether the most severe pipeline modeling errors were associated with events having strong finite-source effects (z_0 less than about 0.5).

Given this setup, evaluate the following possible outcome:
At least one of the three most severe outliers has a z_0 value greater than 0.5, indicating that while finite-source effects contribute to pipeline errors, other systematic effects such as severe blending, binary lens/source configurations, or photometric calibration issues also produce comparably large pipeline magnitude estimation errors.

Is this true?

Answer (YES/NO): NO